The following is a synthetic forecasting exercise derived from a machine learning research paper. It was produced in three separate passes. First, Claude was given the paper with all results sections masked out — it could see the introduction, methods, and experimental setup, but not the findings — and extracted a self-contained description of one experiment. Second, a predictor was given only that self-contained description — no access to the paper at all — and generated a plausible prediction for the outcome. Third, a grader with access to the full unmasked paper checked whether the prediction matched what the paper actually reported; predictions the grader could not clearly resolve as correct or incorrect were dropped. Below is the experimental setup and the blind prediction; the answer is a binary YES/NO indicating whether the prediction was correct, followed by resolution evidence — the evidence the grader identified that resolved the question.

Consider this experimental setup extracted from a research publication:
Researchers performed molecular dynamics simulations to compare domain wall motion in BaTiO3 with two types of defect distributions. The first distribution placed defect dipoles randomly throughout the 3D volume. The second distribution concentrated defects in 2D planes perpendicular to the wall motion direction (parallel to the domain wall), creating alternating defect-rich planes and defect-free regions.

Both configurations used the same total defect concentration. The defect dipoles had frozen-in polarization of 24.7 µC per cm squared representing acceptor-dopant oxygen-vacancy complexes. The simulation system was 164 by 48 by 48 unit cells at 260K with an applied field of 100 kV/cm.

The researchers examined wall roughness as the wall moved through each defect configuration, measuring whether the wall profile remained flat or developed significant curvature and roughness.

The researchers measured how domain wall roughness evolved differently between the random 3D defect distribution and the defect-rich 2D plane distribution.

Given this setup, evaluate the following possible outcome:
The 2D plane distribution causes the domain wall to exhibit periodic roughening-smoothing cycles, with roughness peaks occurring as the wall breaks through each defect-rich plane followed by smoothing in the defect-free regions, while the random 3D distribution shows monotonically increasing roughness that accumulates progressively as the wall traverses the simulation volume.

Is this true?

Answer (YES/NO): YES